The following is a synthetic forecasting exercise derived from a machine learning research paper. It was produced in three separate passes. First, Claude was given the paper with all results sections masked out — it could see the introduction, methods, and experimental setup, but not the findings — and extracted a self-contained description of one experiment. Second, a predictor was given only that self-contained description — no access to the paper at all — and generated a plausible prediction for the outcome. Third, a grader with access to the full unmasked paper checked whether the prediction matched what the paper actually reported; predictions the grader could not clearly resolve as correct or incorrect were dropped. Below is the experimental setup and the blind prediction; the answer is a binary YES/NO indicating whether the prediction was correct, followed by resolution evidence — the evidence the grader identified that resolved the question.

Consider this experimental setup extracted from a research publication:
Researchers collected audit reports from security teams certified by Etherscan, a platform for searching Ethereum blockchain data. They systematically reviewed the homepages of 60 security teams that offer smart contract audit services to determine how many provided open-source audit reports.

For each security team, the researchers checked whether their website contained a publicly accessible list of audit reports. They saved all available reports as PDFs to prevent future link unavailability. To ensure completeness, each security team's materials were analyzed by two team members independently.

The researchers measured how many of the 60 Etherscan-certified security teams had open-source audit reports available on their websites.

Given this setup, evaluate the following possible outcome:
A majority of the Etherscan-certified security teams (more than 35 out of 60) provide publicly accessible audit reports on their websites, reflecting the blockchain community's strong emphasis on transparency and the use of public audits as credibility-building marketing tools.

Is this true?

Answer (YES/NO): YES